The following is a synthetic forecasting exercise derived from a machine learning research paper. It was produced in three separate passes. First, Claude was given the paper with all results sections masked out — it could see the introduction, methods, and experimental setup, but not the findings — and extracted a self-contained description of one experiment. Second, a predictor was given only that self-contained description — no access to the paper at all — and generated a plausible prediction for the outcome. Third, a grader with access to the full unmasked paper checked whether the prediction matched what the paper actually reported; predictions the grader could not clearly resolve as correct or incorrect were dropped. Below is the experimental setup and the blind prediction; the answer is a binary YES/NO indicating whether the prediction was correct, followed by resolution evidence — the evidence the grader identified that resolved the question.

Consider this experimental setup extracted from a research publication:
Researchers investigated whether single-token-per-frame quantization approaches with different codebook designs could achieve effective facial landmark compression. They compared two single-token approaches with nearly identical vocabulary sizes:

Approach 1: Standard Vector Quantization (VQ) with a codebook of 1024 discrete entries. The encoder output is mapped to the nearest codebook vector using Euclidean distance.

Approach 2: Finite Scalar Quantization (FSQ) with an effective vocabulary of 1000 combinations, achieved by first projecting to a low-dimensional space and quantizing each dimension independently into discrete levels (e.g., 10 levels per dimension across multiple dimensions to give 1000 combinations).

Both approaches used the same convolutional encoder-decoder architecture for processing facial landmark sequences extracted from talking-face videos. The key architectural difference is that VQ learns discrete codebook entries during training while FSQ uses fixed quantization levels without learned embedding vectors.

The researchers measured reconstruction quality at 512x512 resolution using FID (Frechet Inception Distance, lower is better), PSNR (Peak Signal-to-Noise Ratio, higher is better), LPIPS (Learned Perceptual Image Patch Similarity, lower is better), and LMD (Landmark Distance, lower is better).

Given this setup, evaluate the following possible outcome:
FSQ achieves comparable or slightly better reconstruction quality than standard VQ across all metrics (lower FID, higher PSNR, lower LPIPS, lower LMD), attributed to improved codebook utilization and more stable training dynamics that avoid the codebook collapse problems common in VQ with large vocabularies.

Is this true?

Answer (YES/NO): NO